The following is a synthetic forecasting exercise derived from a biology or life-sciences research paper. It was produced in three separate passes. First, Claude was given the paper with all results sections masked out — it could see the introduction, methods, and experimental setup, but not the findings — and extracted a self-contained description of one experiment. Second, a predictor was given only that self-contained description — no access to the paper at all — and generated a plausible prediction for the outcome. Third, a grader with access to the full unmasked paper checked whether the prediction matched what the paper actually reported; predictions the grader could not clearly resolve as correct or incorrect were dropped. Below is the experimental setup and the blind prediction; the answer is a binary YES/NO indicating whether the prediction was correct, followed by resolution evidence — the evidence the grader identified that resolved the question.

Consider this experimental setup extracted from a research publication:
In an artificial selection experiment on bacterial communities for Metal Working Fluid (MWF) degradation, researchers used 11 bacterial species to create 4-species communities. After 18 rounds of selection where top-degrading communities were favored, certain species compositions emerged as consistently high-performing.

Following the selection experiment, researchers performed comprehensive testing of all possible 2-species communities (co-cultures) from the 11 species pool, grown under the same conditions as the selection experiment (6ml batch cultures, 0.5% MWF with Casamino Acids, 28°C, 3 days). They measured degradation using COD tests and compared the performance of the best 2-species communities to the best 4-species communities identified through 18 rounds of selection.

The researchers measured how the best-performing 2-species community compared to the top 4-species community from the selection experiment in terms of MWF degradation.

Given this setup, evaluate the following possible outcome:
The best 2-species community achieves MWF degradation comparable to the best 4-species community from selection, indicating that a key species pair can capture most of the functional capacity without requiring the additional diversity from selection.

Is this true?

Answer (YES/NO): YES